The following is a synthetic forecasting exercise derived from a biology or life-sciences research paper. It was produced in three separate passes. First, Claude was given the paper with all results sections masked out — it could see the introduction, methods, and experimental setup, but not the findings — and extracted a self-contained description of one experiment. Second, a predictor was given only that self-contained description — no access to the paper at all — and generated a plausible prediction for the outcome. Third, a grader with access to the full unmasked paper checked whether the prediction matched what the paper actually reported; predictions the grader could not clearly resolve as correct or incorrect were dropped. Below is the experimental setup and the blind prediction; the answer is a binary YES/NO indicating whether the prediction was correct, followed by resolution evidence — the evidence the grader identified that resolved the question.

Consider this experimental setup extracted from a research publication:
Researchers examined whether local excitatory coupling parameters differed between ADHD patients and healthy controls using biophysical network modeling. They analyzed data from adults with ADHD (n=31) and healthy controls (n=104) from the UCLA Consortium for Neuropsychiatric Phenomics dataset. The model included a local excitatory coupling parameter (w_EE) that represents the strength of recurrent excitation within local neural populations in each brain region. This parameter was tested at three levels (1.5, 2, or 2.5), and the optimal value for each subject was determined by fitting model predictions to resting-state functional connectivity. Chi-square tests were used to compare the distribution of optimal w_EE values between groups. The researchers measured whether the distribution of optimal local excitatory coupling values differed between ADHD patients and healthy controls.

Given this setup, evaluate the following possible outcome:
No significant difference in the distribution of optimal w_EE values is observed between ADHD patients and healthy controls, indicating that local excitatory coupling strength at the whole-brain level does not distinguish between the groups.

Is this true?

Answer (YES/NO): NO